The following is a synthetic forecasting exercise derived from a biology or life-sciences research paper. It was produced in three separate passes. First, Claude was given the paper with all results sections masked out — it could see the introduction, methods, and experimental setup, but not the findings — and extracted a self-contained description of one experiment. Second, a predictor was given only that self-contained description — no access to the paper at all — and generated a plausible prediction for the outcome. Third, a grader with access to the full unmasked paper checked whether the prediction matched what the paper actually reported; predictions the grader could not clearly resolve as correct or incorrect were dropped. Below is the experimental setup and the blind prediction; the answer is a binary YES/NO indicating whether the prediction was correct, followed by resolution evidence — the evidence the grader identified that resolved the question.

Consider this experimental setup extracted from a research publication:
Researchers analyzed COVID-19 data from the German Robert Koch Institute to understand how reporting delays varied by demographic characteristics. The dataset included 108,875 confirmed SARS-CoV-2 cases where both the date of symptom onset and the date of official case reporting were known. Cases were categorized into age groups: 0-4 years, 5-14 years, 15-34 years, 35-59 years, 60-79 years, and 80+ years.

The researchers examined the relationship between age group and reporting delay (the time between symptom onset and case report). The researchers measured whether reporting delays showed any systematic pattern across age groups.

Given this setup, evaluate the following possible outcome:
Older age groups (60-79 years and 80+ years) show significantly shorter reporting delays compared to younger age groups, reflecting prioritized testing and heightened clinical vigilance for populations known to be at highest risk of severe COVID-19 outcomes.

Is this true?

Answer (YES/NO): NO